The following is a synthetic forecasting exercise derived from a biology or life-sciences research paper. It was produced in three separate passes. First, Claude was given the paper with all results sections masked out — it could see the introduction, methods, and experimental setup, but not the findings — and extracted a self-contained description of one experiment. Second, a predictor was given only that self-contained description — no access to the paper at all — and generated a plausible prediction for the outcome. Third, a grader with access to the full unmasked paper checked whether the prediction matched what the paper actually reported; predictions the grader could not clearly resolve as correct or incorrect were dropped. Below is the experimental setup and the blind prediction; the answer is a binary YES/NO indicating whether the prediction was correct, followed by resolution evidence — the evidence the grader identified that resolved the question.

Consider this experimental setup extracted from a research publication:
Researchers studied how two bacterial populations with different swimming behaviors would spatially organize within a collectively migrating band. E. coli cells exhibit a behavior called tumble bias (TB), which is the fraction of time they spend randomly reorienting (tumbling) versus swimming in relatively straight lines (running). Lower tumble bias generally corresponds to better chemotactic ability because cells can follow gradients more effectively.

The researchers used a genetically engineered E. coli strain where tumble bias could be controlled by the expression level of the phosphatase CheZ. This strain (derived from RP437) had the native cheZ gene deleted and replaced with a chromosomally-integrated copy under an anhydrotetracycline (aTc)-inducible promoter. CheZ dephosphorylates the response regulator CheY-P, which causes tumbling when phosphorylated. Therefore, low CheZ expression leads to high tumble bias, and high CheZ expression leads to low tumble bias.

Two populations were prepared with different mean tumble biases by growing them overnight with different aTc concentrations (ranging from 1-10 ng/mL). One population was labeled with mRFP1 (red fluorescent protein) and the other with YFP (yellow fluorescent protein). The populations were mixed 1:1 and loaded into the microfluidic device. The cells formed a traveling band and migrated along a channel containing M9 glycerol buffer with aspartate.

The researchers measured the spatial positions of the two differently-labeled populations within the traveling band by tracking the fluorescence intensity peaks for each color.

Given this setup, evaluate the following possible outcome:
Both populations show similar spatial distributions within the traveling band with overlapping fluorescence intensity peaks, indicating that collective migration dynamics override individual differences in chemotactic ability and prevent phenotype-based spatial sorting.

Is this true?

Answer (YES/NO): NO